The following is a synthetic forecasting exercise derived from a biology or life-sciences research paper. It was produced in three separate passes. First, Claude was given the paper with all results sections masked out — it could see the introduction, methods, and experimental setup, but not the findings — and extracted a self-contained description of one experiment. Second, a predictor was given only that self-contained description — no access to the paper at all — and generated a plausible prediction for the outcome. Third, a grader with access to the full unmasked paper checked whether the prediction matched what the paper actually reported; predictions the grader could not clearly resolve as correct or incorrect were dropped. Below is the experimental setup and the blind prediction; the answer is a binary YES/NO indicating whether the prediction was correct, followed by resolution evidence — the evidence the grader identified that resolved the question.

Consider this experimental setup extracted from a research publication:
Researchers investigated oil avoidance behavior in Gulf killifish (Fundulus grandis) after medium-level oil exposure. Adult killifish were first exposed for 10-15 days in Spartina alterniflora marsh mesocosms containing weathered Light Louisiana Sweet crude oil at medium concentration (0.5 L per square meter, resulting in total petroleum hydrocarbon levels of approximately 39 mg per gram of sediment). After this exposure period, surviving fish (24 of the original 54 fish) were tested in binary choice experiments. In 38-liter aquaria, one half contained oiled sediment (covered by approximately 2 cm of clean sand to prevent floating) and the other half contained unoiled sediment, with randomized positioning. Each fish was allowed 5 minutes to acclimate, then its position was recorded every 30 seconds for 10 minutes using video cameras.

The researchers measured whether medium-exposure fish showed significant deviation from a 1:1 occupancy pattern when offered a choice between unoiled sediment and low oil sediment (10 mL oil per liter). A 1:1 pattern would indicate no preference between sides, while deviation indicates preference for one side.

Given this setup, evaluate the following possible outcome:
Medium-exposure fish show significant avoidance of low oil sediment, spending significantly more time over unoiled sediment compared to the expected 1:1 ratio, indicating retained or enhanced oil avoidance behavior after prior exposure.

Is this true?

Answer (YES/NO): NO